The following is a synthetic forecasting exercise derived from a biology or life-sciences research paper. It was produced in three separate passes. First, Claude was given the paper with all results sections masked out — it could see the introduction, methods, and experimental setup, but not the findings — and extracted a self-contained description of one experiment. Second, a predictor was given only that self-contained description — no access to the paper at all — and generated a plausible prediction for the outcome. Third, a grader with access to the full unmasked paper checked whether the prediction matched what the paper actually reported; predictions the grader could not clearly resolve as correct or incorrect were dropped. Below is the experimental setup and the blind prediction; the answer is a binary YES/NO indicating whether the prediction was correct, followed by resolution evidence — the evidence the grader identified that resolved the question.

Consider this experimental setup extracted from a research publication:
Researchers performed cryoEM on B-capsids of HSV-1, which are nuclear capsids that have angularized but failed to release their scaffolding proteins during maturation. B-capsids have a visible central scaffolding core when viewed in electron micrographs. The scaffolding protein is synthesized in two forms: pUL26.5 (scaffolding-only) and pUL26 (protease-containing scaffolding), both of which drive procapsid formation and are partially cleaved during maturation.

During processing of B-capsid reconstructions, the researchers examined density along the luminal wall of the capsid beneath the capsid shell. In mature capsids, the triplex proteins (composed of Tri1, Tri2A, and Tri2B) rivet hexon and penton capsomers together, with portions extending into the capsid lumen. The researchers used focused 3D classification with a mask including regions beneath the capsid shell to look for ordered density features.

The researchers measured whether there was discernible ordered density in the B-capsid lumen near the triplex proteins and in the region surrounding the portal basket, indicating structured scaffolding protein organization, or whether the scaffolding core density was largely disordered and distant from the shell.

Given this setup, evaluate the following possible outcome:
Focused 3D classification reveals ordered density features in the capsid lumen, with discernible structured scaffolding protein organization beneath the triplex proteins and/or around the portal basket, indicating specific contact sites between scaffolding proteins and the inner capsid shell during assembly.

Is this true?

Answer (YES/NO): YES